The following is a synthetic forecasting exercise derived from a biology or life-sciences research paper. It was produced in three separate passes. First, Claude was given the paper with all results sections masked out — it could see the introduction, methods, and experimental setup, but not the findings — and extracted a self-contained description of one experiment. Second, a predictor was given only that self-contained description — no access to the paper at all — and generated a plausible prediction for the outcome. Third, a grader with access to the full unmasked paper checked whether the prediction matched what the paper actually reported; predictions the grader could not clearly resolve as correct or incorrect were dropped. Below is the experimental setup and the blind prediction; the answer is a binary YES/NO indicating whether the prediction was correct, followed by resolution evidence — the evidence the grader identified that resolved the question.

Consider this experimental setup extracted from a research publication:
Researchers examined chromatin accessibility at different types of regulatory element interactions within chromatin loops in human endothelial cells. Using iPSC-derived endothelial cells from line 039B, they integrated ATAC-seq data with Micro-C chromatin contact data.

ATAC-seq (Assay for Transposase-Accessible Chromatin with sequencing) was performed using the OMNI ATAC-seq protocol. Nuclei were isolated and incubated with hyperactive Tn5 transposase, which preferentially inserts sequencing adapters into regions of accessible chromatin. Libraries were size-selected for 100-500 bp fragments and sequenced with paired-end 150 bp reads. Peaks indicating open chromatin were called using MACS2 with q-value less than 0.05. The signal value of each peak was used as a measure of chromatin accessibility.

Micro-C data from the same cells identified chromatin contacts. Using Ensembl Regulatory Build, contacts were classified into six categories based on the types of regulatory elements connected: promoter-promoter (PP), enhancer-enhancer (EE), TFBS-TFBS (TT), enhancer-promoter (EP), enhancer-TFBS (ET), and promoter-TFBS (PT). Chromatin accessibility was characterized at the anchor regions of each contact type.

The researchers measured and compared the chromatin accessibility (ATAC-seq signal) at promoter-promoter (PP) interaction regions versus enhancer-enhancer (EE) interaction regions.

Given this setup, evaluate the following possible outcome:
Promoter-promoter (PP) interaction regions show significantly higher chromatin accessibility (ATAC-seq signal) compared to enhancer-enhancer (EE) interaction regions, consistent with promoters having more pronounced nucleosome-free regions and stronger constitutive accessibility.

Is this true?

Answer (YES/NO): YES